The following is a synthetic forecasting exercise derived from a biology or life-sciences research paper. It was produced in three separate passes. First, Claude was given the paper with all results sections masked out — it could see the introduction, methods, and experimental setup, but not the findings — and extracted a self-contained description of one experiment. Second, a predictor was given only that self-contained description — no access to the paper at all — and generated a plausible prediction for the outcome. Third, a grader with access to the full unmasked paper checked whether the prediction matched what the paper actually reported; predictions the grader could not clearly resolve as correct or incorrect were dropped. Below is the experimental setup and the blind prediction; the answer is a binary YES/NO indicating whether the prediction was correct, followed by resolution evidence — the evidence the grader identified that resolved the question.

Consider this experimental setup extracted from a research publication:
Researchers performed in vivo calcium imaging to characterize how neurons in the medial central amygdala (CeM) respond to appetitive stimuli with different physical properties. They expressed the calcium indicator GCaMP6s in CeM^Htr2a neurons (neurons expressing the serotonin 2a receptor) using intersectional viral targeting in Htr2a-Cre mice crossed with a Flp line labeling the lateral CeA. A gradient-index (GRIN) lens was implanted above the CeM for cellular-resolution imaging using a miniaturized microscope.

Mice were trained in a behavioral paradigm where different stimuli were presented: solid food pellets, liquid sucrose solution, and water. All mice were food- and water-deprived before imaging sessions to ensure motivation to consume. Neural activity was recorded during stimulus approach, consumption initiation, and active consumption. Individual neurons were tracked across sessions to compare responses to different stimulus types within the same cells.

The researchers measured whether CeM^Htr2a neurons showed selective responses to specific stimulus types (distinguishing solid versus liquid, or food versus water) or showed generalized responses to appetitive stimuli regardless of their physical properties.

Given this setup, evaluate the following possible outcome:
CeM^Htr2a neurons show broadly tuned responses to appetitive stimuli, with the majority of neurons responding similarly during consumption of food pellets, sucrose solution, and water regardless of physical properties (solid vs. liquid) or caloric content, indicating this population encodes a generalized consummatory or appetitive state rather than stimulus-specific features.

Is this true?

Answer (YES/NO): NO